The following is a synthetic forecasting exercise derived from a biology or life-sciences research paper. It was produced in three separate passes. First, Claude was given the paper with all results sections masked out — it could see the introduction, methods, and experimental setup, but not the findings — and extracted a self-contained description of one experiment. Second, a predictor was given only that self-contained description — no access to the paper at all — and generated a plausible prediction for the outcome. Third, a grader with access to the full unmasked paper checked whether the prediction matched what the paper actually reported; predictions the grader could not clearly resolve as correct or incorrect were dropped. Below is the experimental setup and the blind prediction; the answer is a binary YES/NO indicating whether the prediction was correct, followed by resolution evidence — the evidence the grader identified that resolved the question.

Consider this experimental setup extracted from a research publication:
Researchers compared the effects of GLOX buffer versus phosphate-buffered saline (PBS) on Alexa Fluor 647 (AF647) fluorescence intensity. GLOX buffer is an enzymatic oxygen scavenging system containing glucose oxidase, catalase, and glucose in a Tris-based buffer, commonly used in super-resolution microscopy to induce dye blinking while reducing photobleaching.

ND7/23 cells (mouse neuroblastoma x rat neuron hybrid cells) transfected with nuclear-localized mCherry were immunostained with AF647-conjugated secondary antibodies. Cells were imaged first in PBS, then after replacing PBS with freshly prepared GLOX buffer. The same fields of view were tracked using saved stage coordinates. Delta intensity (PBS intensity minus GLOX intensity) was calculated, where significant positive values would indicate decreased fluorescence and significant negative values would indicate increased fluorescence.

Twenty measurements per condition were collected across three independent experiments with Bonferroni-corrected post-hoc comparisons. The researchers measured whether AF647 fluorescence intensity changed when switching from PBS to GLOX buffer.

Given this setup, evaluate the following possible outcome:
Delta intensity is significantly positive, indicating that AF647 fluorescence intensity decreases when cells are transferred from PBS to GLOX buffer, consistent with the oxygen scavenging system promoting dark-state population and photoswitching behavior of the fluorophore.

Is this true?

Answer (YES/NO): NO